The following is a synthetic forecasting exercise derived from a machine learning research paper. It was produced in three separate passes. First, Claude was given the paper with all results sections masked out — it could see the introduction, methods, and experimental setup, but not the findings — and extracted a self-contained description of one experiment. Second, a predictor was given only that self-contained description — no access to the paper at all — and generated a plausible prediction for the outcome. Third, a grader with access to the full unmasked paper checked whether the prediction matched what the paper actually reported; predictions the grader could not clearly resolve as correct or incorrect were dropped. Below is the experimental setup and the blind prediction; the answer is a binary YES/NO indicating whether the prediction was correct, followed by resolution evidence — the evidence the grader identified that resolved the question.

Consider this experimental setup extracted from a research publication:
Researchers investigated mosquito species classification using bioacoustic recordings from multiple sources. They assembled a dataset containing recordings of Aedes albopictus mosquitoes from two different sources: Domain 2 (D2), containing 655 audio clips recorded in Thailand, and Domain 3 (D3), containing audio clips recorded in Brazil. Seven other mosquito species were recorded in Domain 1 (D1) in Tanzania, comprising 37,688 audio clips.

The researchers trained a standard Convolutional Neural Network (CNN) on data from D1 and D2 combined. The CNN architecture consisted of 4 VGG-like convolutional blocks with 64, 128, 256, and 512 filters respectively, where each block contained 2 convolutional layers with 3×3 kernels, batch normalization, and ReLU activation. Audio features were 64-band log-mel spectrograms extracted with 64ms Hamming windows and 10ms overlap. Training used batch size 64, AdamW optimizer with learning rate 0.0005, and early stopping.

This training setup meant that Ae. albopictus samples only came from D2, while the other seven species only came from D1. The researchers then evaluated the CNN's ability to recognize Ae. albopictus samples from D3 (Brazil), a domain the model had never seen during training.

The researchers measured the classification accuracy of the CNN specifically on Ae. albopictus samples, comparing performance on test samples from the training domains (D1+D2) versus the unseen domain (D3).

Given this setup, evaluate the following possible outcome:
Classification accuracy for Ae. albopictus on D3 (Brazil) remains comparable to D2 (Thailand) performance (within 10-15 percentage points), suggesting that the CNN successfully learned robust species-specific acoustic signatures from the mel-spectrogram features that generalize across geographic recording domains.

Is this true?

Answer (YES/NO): NO